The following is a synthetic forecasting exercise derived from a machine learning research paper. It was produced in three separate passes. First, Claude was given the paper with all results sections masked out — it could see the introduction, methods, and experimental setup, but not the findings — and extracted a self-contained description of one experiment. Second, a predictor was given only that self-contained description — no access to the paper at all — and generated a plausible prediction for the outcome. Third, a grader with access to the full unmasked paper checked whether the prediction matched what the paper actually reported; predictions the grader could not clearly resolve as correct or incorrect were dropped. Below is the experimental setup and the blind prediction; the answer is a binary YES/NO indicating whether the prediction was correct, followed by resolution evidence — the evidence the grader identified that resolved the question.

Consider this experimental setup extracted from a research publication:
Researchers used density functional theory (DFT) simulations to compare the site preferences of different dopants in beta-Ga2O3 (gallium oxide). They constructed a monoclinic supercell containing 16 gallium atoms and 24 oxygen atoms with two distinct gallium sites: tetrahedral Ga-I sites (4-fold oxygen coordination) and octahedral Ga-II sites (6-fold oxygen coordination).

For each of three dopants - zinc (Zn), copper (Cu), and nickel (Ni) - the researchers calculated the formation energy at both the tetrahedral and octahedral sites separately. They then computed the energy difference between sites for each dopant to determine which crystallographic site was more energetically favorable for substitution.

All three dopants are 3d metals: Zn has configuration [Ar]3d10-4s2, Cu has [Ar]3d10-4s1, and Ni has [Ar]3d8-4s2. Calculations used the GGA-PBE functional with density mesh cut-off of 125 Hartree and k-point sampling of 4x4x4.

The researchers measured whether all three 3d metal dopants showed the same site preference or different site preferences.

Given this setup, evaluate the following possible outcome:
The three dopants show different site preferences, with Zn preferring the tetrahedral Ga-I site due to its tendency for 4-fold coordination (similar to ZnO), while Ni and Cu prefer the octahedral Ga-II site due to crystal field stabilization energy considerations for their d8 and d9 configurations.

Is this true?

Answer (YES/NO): YES